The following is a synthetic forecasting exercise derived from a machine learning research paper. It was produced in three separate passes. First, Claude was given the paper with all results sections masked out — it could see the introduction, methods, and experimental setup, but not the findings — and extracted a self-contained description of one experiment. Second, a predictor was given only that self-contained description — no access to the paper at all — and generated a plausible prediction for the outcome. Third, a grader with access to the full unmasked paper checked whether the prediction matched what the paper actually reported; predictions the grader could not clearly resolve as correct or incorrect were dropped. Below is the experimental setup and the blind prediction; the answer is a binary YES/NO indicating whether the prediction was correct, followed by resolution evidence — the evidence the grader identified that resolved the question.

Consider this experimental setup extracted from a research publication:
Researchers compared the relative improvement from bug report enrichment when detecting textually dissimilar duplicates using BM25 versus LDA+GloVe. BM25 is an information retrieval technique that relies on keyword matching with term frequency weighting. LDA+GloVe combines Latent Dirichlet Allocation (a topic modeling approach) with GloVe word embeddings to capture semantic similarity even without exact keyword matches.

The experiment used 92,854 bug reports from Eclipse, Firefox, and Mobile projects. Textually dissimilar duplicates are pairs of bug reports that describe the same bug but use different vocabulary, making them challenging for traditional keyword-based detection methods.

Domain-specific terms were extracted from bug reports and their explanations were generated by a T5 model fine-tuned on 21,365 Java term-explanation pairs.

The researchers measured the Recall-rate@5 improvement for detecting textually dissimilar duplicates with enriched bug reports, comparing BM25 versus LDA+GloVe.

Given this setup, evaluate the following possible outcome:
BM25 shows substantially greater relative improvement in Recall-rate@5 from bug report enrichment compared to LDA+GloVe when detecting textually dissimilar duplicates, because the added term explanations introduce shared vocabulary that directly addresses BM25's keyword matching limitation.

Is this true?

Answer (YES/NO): NO